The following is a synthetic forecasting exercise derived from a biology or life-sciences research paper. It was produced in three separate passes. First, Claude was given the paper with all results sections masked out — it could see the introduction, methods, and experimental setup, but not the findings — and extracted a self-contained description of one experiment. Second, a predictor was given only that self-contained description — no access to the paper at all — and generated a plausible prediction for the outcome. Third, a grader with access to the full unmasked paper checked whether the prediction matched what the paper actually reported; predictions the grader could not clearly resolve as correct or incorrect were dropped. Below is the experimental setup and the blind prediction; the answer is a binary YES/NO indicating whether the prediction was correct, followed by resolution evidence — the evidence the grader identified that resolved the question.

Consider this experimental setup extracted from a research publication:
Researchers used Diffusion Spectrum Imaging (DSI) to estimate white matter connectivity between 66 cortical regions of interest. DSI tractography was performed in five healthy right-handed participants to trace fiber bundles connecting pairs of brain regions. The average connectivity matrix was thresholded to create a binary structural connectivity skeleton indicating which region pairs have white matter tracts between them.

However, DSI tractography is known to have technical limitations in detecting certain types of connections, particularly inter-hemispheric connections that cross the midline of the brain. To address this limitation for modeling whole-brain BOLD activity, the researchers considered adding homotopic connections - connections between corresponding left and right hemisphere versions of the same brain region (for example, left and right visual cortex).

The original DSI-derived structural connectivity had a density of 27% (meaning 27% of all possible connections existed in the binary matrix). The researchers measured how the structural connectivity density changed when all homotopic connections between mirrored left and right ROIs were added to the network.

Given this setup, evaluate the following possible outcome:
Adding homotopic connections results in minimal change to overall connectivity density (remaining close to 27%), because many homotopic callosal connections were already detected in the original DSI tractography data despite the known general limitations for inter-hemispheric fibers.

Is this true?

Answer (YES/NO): NO